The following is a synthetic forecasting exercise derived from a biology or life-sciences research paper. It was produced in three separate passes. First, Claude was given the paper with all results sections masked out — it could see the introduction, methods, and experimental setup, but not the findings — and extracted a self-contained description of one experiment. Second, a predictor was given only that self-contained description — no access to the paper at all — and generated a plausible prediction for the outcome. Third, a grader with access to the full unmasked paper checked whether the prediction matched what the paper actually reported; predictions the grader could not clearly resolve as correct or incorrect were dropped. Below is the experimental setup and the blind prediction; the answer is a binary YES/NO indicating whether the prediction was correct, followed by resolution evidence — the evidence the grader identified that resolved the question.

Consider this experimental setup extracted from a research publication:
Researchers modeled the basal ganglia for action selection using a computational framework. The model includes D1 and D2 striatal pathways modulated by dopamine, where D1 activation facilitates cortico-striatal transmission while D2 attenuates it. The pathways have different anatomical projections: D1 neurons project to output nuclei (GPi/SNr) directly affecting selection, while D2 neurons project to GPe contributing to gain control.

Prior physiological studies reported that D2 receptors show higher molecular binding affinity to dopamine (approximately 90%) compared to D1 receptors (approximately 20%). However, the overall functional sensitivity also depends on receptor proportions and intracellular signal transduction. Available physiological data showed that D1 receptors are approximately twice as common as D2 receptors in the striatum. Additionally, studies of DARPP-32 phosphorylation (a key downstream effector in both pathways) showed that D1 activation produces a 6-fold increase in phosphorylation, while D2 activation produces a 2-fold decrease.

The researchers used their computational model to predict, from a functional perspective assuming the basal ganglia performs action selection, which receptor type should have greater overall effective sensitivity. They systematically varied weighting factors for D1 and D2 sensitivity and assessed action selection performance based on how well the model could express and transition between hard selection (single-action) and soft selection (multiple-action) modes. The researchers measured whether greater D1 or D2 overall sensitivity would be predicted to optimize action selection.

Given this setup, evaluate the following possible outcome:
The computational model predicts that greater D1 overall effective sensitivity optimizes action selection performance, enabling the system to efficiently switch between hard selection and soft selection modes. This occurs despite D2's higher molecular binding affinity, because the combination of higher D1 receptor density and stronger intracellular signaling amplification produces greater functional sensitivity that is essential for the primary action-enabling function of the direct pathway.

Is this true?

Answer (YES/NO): YES